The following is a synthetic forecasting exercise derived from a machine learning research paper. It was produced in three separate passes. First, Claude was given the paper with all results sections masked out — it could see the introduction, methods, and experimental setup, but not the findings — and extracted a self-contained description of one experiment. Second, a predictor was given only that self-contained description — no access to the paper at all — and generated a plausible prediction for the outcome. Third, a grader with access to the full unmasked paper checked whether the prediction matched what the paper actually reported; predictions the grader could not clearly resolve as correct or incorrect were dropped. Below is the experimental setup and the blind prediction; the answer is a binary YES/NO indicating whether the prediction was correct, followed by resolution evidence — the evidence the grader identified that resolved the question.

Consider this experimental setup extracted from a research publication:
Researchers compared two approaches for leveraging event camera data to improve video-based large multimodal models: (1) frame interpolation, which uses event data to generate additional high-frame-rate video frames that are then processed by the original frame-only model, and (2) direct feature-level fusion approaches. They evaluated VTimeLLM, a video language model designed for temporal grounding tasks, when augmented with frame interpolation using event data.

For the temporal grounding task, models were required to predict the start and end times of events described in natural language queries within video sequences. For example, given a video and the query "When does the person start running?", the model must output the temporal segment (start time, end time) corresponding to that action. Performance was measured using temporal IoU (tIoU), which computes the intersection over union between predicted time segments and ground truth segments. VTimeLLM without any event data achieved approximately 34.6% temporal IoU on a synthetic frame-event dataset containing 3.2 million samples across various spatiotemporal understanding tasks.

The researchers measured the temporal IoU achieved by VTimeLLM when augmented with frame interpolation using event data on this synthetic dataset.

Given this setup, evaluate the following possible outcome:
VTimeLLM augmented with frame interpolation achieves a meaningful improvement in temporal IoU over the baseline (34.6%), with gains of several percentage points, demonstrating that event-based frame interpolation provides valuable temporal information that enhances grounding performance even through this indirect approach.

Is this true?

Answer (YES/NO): YES